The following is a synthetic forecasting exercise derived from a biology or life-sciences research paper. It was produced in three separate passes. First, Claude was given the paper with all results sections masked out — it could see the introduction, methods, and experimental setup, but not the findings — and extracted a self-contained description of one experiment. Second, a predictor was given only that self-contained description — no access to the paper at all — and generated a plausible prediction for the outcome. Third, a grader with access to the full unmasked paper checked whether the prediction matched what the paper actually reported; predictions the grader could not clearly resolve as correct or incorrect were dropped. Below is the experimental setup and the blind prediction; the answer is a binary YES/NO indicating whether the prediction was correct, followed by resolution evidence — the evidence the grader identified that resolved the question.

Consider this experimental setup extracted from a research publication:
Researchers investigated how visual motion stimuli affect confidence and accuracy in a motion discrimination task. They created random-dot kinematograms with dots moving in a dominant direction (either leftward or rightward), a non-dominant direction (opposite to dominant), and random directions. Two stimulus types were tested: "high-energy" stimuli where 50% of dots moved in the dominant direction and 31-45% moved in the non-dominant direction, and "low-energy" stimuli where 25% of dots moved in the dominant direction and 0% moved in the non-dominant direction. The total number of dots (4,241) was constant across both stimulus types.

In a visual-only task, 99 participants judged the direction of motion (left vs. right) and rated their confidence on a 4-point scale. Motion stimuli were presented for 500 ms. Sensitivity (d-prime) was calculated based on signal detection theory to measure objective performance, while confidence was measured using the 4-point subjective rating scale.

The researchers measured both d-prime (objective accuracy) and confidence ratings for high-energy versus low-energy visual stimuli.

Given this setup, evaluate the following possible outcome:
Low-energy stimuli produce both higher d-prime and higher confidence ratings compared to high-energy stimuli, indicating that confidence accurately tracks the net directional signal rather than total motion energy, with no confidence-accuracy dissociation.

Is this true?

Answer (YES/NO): NO